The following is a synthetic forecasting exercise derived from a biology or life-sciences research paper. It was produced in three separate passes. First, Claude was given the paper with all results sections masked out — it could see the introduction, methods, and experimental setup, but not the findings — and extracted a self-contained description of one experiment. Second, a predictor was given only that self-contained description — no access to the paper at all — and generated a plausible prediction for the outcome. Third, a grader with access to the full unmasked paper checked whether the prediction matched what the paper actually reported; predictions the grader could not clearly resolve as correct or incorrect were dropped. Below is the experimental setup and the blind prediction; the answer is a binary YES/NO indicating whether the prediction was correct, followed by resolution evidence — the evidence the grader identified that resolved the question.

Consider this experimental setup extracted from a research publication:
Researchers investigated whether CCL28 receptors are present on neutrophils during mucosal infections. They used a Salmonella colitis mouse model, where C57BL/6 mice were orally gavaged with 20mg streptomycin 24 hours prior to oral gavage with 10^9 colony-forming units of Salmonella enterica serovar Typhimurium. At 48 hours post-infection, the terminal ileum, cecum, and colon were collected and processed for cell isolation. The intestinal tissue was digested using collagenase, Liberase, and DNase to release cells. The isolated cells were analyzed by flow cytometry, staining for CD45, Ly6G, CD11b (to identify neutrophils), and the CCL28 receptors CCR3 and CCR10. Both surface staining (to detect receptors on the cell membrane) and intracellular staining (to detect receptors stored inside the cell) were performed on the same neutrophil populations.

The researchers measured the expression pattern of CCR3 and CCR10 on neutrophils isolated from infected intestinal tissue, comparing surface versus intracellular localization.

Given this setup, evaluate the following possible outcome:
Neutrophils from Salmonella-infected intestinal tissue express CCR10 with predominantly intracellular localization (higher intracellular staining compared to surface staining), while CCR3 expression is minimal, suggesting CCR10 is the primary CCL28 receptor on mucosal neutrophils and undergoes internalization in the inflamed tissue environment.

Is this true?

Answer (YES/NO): NO